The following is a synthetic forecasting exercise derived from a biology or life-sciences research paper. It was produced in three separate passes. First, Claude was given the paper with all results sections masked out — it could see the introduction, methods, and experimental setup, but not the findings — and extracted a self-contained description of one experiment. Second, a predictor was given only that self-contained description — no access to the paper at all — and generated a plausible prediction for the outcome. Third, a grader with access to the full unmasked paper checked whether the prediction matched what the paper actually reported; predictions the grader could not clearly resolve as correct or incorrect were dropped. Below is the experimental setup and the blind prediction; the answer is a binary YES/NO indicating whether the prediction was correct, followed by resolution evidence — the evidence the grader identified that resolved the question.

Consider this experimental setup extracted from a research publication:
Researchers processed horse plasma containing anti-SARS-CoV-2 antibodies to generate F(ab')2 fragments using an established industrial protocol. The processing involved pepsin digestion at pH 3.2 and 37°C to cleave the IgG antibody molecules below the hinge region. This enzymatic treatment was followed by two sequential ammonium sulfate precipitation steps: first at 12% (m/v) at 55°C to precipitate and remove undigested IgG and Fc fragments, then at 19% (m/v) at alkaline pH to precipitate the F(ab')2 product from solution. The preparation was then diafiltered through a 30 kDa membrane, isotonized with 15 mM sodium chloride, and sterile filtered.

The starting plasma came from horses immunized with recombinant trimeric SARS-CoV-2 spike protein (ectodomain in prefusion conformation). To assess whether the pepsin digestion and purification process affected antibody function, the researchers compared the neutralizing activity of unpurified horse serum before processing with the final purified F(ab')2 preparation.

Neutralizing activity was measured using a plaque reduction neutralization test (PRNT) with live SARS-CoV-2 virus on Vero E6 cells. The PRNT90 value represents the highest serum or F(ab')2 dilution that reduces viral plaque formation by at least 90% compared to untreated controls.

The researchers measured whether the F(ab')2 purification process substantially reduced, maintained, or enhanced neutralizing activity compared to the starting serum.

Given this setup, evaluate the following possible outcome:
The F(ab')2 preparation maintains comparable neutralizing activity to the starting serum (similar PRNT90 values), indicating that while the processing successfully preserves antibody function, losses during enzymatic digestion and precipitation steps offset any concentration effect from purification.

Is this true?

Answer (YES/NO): NO